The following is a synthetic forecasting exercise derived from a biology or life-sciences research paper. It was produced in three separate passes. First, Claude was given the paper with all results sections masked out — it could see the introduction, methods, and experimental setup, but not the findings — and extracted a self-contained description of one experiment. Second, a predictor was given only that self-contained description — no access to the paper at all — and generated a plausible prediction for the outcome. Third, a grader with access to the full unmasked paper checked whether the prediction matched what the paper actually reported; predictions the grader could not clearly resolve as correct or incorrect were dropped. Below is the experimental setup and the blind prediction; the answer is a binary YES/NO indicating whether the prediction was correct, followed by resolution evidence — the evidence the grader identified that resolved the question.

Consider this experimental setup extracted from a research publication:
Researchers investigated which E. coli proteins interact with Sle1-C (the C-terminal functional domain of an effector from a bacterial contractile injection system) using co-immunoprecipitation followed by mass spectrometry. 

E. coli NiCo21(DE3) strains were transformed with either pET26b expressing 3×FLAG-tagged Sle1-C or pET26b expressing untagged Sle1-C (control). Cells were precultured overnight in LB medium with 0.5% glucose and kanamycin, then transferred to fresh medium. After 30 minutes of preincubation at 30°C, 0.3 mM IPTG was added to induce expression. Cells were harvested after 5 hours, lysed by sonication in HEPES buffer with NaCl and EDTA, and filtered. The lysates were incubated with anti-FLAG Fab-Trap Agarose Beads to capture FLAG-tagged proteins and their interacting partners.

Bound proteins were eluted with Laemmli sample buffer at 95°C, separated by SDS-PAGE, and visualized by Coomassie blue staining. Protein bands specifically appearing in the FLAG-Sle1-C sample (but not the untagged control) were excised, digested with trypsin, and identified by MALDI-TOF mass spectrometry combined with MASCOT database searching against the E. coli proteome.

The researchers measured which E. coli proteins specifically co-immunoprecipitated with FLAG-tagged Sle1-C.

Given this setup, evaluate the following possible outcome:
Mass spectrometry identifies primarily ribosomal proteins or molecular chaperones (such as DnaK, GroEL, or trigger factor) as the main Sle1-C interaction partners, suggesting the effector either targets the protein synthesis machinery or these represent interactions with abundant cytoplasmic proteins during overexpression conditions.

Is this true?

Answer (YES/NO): YES